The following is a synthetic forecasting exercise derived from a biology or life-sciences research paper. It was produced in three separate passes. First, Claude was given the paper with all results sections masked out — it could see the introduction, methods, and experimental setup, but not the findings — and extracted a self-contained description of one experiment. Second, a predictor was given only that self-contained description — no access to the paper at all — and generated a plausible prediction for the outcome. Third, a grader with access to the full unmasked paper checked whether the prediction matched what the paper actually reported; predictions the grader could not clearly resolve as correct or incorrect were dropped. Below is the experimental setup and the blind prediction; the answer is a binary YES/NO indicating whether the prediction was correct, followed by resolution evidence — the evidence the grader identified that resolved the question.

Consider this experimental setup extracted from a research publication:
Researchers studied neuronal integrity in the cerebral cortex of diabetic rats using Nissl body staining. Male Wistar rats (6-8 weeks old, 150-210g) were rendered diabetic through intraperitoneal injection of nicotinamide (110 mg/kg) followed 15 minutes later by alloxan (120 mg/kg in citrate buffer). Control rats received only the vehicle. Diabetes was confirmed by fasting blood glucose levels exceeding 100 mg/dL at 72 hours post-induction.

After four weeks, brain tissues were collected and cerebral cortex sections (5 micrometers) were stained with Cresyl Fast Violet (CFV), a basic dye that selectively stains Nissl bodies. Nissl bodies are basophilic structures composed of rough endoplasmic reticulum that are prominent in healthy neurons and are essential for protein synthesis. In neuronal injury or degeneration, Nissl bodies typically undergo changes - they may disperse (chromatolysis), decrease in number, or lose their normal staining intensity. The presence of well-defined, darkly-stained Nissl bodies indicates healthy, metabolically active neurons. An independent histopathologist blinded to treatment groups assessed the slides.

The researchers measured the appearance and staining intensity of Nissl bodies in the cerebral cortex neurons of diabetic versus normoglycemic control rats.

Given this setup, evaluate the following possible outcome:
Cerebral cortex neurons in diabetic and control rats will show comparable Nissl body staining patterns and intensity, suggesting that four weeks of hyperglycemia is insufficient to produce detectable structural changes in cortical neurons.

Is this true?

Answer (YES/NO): NO